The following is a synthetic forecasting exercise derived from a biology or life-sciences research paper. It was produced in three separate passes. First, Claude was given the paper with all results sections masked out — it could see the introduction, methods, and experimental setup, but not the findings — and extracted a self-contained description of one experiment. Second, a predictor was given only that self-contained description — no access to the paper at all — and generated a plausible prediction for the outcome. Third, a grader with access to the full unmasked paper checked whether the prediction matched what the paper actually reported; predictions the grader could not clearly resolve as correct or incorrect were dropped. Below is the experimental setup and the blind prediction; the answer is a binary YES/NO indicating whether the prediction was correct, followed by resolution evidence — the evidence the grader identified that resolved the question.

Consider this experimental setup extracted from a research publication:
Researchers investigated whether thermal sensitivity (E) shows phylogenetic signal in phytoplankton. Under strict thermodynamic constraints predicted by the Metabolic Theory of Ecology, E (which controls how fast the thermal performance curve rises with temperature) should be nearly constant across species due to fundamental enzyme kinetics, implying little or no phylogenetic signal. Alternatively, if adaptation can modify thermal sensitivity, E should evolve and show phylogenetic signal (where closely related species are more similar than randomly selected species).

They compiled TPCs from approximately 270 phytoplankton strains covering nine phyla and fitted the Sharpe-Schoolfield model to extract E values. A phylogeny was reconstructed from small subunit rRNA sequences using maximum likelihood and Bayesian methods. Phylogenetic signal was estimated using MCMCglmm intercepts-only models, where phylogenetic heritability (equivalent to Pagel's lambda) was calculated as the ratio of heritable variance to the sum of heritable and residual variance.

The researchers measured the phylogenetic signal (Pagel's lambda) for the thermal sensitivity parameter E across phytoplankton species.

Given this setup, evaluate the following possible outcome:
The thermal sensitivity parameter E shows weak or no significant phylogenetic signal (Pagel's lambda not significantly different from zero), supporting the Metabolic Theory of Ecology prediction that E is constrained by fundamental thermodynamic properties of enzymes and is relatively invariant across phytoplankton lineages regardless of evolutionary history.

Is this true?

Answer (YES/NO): NO